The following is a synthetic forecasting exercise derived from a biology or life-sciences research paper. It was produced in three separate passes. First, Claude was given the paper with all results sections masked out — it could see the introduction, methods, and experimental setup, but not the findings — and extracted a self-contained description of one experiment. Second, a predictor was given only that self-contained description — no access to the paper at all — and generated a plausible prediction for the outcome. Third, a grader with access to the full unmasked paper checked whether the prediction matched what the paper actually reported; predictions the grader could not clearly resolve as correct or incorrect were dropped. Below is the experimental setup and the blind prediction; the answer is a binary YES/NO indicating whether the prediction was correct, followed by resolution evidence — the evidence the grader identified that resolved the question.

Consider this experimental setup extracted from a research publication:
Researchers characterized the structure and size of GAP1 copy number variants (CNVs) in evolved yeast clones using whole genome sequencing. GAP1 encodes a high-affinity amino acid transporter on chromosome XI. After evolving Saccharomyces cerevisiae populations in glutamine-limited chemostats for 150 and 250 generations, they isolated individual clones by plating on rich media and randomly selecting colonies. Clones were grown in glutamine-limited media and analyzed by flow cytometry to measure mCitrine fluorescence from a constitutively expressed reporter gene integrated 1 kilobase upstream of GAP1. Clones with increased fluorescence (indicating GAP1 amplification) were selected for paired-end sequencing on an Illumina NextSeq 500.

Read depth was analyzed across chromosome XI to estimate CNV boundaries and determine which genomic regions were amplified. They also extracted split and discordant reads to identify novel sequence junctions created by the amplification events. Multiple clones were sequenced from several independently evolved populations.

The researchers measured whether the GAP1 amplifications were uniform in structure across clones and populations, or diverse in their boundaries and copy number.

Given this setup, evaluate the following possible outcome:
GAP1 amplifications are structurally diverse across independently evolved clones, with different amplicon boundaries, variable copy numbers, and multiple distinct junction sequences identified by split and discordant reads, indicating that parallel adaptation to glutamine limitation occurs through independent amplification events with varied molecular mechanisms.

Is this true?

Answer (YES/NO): YES